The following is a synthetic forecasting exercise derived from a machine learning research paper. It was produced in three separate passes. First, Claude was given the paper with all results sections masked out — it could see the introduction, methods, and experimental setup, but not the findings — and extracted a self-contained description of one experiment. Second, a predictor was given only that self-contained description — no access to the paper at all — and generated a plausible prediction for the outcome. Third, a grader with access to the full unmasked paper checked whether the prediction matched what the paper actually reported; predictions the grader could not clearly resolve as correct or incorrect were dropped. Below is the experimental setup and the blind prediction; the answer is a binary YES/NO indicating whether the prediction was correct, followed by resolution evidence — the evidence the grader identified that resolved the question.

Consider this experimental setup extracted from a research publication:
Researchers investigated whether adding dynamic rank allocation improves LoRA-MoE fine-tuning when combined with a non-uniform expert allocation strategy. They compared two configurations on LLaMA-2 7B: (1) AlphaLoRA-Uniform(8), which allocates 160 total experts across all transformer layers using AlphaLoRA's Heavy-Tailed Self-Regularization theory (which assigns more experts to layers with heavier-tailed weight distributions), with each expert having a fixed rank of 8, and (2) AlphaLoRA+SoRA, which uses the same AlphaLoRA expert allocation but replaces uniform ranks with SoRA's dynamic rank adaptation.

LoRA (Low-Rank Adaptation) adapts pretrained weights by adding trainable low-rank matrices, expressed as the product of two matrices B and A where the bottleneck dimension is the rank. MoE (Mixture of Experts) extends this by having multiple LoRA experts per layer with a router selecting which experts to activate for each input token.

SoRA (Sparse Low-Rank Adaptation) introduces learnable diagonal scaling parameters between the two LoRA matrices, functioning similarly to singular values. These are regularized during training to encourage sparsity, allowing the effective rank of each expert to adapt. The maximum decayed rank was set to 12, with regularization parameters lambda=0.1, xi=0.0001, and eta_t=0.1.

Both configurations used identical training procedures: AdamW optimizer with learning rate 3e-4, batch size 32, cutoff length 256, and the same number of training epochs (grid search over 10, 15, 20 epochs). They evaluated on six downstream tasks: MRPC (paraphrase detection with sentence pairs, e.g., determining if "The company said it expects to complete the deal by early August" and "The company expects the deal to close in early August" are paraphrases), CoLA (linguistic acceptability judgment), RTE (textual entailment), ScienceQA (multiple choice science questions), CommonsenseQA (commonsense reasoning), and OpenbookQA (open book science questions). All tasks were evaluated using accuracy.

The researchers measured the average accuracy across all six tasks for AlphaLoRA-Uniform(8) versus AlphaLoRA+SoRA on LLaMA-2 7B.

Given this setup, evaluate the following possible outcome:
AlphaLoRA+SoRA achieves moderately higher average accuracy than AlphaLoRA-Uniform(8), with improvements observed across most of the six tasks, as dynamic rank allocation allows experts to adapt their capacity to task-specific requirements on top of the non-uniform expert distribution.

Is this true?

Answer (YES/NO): NO